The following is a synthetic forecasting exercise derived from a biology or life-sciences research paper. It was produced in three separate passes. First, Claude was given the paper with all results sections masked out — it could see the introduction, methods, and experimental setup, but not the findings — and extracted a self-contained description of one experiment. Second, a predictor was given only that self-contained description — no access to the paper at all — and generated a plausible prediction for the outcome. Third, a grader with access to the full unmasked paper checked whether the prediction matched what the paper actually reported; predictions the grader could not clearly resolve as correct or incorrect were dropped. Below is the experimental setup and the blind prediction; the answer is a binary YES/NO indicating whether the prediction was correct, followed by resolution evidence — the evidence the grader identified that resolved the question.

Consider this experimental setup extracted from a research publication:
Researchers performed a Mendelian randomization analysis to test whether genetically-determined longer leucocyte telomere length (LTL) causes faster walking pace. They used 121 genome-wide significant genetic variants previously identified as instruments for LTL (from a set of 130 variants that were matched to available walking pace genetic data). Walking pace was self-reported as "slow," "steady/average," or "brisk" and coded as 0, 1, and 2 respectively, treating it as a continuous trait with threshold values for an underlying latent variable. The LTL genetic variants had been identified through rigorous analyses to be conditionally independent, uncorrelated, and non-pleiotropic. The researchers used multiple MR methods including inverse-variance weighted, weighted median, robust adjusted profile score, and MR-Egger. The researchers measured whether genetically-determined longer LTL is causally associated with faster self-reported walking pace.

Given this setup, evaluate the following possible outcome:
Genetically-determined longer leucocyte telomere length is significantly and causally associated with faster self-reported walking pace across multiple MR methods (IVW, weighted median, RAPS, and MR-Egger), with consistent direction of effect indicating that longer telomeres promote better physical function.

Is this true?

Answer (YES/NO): NO